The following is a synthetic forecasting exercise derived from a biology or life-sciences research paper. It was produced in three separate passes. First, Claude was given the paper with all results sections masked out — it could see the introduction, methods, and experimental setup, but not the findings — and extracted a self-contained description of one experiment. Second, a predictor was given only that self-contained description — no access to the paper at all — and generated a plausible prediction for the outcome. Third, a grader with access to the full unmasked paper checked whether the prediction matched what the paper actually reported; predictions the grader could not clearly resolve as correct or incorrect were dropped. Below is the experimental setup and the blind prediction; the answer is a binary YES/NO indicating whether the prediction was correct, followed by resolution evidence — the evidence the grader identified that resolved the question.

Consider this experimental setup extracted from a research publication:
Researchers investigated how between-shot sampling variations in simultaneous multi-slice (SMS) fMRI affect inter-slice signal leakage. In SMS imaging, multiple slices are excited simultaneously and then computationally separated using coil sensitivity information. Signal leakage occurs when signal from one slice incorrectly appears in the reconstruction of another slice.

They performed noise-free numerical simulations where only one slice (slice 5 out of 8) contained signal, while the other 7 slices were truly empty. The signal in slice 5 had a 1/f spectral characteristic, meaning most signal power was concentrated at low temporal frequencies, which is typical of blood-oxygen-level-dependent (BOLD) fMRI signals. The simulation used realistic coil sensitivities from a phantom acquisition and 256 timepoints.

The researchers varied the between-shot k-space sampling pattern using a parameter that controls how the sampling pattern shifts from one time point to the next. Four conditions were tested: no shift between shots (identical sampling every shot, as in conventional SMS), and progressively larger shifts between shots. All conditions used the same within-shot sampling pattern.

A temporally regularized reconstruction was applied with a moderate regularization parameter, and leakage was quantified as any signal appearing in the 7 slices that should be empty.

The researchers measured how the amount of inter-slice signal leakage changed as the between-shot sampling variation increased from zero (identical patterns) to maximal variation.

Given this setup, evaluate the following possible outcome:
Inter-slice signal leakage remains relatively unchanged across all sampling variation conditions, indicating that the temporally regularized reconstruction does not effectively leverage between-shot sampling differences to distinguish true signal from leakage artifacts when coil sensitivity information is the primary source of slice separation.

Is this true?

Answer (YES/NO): YES